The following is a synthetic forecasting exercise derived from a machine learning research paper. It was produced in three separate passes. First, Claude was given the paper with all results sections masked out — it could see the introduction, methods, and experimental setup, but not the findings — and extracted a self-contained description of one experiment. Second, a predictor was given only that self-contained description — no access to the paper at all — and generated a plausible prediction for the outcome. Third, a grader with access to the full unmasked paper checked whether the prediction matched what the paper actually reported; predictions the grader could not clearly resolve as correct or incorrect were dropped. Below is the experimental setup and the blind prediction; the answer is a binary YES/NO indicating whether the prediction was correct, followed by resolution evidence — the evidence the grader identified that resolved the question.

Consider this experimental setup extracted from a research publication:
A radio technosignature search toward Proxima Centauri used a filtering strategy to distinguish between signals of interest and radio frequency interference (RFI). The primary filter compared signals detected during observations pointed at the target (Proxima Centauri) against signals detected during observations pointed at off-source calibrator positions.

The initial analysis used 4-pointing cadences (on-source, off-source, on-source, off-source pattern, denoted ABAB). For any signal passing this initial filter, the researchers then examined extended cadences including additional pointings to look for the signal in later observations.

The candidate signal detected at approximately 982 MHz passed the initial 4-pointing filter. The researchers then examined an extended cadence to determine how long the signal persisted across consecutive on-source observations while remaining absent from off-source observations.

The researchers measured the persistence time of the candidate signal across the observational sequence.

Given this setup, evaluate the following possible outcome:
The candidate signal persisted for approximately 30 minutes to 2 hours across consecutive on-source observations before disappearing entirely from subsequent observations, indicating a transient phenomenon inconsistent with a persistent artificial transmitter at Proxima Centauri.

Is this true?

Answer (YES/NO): NO